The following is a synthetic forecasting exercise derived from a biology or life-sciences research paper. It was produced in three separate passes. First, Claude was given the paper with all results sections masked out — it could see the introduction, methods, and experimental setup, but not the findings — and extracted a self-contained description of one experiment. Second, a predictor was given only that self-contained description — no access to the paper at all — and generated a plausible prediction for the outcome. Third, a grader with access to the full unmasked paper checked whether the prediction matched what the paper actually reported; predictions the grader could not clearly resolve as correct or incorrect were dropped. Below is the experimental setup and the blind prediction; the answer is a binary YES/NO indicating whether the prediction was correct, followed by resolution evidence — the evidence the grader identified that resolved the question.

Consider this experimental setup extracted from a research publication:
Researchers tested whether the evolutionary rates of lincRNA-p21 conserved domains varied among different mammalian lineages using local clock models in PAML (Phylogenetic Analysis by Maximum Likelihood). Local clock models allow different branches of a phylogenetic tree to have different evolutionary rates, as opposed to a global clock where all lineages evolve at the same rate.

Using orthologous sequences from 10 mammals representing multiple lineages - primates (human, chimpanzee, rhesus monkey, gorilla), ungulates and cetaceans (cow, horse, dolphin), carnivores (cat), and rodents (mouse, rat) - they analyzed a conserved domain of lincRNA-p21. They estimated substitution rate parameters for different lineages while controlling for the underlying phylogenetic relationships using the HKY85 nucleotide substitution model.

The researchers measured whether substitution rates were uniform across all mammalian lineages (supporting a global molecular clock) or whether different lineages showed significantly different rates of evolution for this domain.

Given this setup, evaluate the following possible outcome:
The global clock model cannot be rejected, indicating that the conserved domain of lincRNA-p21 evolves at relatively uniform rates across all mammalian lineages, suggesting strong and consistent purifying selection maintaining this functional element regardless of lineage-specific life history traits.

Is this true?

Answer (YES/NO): NO